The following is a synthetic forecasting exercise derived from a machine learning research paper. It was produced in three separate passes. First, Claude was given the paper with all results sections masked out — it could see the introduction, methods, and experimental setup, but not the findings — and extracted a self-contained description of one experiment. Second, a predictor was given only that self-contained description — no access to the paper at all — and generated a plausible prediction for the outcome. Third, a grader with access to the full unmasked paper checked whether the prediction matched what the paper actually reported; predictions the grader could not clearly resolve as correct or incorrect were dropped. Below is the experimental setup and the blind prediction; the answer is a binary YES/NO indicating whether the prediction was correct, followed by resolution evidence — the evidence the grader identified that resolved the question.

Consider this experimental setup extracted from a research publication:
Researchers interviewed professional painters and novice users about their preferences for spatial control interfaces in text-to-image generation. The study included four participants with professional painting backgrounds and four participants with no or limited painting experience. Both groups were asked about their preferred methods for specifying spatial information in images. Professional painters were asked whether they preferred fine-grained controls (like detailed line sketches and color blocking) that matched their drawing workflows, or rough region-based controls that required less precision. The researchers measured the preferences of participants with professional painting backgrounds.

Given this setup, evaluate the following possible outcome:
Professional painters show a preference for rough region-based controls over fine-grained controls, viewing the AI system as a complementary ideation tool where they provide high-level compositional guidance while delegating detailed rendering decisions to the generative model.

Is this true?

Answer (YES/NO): NO